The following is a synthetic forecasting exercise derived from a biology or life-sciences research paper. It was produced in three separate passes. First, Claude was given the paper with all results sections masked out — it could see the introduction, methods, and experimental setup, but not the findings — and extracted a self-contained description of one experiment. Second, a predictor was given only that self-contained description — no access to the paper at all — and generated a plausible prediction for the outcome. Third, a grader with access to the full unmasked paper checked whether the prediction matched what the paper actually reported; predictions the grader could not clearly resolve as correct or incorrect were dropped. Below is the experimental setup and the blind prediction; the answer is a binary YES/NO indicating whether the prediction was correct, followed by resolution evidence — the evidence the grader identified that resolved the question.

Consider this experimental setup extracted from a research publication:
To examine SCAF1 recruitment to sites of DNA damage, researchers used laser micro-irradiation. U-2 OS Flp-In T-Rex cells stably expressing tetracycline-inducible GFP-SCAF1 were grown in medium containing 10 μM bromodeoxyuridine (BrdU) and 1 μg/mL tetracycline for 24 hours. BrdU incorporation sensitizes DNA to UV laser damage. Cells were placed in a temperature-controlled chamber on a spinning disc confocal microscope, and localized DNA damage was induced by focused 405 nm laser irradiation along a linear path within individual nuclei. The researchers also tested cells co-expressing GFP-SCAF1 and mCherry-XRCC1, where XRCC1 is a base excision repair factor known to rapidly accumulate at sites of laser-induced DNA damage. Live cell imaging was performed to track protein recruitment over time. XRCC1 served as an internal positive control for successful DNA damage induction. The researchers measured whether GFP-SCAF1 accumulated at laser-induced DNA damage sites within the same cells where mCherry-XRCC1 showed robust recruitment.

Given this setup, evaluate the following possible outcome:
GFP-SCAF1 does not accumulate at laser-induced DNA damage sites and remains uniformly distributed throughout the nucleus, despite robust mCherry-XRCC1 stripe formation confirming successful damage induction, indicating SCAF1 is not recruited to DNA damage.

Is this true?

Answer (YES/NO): NO